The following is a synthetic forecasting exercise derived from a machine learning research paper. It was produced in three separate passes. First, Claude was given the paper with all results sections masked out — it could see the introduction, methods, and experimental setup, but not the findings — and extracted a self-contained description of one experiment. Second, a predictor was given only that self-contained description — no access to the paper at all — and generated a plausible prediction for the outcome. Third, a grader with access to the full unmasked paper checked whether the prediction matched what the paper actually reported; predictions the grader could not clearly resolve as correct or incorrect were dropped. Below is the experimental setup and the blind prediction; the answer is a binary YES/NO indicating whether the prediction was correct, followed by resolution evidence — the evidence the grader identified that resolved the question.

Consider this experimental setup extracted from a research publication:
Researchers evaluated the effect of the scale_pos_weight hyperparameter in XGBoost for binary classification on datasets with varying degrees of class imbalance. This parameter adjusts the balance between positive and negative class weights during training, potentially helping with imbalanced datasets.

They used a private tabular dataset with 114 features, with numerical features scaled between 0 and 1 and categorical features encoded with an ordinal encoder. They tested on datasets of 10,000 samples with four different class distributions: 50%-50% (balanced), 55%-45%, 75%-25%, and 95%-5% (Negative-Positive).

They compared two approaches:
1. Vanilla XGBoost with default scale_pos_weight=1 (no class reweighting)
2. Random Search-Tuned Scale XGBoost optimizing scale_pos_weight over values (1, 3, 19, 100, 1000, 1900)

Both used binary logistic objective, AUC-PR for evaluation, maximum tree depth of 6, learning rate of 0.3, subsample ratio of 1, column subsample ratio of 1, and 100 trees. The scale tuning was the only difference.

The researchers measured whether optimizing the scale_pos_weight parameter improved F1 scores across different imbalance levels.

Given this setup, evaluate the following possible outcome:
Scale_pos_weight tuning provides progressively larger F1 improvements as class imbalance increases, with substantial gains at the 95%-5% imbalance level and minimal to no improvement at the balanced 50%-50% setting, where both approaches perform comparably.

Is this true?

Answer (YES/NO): YES